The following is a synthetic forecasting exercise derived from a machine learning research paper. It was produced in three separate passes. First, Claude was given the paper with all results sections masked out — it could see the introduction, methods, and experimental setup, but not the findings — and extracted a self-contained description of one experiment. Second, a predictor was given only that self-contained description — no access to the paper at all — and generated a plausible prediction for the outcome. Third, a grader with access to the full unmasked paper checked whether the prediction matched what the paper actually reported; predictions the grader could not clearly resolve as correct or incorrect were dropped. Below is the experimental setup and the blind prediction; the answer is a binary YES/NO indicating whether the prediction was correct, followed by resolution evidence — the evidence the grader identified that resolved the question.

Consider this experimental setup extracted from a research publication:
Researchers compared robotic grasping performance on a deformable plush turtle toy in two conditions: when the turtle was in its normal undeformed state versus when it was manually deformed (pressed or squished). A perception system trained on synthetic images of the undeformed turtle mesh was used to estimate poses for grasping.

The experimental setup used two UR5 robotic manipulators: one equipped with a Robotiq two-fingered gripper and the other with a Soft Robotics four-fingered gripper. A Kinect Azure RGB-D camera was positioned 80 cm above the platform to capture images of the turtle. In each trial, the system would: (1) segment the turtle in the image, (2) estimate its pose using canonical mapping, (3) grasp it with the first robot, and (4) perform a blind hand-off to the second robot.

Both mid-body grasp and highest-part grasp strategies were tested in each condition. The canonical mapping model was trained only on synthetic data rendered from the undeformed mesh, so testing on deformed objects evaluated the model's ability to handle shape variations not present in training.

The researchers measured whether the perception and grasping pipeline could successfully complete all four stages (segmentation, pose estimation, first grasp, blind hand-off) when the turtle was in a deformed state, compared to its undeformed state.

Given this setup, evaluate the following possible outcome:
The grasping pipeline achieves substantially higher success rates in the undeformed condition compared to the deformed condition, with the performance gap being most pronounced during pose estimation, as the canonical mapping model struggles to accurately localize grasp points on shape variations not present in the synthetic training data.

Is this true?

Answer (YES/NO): NO